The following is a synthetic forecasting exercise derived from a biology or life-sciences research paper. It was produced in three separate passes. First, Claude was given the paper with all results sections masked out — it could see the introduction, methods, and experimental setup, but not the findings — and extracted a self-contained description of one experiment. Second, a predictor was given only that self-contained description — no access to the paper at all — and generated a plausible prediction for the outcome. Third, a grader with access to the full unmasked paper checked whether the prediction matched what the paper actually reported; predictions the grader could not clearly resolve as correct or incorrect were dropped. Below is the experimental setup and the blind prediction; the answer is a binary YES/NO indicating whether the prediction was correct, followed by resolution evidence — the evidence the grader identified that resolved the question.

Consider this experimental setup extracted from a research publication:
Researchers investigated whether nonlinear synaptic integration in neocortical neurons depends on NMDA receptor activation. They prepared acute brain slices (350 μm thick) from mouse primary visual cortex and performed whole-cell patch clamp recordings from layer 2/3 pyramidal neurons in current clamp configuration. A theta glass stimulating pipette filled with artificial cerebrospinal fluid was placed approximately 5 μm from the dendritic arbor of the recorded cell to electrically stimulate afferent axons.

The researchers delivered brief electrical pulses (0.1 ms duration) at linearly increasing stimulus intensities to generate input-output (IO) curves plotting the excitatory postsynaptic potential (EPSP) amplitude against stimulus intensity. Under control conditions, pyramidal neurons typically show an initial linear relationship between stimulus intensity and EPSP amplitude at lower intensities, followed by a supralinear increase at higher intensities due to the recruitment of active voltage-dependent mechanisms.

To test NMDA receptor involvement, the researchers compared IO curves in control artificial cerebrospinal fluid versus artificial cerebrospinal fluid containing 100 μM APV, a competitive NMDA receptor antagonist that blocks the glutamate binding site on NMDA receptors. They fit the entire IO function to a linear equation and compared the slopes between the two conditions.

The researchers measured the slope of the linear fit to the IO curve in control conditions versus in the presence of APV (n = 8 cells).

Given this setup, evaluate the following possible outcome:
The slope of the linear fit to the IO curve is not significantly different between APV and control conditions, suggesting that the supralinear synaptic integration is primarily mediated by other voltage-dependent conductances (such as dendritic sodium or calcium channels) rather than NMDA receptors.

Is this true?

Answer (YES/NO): NO